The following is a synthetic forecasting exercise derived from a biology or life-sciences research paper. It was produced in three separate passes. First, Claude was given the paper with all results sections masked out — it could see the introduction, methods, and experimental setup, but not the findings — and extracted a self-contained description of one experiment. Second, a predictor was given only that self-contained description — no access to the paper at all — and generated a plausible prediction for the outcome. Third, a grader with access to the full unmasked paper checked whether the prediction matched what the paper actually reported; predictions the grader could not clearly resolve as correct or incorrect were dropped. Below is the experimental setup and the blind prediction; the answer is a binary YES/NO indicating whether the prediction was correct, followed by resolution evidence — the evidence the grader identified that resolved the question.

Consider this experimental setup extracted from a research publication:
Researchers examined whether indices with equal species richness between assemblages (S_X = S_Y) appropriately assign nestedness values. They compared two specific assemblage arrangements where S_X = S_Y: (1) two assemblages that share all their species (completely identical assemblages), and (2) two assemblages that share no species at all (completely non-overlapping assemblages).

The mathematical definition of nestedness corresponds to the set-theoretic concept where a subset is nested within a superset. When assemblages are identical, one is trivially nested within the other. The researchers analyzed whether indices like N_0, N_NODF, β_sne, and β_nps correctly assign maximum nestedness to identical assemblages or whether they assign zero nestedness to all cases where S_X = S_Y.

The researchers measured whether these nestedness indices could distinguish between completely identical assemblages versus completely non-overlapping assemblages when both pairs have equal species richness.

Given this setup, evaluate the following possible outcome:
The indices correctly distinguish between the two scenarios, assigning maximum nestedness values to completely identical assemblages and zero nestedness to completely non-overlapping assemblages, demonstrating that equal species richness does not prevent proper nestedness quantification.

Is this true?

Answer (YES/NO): NO